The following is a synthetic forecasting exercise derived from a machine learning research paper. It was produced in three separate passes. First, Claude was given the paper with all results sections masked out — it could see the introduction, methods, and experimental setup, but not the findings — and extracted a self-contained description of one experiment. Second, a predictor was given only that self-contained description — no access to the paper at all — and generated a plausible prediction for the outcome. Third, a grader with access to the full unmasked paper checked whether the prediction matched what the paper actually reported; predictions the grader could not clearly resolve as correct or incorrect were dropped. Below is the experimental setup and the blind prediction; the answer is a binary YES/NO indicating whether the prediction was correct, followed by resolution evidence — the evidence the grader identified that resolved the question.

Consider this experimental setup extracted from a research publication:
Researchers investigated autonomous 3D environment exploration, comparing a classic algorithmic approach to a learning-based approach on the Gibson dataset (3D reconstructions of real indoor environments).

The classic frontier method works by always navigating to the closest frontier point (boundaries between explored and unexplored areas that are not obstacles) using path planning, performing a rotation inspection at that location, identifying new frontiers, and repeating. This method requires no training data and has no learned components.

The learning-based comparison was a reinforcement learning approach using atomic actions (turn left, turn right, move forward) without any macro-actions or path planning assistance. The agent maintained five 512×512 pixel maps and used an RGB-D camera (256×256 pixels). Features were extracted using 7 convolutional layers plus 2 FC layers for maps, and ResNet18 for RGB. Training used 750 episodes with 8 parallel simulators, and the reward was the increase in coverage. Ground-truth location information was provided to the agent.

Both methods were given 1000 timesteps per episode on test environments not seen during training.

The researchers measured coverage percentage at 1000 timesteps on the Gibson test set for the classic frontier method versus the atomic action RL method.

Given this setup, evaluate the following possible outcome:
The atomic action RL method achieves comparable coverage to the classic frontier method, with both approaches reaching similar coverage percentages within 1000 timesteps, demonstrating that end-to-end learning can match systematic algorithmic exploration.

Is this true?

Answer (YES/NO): NO